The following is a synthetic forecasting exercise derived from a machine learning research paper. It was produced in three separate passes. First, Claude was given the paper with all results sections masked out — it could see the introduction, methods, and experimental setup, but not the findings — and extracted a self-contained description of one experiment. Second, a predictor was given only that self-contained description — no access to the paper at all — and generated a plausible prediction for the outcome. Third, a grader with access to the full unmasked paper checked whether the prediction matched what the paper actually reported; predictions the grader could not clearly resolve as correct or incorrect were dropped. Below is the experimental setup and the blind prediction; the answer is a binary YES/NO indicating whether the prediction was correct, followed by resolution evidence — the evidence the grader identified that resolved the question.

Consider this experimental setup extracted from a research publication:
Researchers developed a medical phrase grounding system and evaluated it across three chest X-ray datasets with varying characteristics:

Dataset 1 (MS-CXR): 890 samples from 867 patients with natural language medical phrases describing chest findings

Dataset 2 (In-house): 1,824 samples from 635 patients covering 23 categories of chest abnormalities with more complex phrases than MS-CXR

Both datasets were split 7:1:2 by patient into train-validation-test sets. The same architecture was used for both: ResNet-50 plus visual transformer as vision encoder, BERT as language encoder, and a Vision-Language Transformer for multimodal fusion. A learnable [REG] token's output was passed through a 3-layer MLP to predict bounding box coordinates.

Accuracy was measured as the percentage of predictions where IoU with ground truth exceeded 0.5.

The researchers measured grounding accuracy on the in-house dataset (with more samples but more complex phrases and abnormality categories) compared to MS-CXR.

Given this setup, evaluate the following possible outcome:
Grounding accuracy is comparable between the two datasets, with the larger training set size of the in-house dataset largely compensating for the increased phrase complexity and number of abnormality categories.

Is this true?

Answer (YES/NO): NO